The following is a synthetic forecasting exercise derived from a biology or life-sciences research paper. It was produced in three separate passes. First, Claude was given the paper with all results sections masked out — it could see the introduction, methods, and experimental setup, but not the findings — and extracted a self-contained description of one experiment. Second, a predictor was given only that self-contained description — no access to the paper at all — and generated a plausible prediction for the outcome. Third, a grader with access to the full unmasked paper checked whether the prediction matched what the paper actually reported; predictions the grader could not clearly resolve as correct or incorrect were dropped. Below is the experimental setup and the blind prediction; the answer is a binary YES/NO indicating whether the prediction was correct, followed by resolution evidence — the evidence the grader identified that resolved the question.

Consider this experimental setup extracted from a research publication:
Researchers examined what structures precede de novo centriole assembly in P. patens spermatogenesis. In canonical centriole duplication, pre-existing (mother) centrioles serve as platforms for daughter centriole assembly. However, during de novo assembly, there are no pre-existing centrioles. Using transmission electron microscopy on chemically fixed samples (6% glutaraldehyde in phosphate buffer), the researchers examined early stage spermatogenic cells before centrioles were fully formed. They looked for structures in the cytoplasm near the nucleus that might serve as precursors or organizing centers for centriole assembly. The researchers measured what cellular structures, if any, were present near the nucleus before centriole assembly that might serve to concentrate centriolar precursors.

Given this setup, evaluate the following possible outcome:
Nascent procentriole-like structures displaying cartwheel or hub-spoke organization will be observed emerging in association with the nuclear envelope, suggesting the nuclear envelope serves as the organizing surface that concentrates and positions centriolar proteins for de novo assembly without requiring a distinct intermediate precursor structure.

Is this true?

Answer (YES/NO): NO